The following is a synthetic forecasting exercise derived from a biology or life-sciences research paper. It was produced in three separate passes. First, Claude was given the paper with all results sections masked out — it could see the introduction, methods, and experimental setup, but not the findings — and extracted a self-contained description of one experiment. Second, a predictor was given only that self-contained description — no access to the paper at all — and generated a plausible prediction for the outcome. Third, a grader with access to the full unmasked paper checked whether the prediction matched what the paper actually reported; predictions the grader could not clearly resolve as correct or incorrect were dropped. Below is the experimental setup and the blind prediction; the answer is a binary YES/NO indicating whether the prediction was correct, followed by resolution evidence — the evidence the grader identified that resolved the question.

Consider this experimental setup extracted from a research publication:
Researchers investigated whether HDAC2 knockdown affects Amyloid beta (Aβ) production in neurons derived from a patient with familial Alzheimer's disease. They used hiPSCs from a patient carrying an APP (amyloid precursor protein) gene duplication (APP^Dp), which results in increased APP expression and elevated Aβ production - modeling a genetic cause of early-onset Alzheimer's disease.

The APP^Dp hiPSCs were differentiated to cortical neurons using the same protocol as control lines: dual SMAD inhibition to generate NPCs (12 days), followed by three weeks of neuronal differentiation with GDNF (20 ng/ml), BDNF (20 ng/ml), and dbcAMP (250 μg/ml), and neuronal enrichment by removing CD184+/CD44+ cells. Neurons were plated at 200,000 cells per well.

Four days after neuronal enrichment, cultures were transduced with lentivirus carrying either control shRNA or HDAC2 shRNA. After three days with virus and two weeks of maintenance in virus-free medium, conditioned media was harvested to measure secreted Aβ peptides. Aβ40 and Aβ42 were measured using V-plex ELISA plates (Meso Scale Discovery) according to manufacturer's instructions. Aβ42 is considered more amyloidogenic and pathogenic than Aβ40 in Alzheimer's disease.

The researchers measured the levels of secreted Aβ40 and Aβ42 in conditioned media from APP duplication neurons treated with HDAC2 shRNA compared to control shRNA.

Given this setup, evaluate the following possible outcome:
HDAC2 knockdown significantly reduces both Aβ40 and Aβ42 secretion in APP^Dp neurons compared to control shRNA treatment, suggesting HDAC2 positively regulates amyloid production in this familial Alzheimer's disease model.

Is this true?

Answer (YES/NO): YES